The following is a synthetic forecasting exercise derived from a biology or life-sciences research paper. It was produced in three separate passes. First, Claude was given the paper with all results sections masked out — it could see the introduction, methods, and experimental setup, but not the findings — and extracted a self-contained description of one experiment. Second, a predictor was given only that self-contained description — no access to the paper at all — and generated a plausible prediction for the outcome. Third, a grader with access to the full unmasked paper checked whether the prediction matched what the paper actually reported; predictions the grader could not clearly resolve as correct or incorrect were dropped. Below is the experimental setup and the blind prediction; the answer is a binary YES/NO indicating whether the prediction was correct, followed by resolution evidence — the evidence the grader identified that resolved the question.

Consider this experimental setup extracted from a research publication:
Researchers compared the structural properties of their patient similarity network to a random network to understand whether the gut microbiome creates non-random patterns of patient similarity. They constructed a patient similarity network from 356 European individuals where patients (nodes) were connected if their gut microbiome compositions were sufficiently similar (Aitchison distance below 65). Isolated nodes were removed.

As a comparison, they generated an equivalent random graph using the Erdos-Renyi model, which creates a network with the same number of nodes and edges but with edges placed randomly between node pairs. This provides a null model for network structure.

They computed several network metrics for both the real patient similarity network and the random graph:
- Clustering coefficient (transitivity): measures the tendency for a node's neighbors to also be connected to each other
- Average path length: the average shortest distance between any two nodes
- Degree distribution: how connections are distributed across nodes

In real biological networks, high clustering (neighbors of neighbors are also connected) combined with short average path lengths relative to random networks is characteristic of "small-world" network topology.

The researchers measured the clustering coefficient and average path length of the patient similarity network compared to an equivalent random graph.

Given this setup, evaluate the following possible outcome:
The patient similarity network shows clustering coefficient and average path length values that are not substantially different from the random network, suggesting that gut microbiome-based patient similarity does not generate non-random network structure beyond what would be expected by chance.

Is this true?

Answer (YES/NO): NO